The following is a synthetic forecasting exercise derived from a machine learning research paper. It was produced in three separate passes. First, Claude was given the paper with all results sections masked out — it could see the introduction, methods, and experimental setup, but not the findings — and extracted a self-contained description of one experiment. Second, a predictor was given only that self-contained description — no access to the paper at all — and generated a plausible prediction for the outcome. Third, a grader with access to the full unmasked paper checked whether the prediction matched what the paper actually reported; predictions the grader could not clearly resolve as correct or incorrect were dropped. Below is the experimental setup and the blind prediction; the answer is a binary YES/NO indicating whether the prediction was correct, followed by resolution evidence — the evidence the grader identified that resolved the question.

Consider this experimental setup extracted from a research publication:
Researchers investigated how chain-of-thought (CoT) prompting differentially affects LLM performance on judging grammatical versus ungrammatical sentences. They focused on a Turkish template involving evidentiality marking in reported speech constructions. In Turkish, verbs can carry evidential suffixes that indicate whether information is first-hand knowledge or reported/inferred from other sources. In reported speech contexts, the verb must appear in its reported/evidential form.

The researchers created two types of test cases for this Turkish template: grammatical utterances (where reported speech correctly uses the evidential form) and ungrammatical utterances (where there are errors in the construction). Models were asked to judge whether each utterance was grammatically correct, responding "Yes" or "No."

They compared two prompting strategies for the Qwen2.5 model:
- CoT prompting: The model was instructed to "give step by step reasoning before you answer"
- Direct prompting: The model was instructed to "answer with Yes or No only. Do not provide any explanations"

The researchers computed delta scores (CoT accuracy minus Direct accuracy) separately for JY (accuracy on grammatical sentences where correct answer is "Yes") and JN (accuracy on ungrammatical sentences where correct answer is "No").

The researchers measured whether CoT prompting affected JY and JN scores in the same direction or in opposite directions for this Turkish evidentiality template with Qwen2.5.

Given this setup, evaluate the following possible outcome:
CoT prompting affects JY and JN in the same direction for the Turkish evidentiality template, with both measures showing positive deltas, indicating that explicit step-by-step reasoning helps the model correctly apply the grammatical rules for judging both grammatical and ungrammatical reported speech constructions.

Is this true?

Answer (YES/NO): NO